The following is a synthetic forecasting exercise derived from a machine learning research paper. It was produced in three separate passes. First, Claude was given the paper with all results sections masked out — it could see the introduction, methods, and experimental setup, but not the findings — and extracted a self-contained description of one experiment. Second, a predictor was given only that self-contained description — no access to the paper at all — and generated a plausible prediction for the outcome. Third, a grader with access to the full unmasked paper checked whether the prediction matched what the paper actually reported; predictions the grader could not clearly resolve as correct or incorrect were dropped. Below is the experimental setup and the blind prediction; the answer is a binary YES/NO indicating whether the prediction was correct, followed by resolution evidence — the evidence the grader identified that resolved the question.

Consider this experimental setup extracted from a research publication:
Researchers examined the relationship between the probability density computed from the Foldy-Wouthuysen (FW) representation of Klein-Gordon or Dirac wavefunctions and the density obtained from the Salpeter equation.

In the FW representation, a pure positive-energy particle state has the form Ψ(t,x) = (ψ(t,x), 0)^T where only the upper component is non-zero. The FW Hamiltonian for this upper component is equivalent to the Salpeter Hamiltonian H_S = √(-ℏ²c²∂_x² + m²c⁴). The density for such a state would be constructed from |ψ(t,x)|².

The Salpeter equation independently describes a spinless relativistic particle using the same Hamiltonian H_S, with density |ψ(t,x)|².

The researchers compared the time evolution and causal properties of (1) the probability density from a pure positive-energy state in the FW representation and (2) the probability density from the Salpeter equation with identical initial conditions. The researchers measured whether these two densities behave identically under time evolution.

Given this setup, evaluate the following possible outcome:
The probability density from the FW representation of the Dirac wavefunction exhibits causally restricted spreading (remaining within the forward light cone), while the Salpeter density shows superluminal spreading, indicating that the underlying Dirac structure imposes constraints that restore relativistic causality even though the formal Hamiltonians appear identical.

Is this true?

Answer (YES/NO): NO